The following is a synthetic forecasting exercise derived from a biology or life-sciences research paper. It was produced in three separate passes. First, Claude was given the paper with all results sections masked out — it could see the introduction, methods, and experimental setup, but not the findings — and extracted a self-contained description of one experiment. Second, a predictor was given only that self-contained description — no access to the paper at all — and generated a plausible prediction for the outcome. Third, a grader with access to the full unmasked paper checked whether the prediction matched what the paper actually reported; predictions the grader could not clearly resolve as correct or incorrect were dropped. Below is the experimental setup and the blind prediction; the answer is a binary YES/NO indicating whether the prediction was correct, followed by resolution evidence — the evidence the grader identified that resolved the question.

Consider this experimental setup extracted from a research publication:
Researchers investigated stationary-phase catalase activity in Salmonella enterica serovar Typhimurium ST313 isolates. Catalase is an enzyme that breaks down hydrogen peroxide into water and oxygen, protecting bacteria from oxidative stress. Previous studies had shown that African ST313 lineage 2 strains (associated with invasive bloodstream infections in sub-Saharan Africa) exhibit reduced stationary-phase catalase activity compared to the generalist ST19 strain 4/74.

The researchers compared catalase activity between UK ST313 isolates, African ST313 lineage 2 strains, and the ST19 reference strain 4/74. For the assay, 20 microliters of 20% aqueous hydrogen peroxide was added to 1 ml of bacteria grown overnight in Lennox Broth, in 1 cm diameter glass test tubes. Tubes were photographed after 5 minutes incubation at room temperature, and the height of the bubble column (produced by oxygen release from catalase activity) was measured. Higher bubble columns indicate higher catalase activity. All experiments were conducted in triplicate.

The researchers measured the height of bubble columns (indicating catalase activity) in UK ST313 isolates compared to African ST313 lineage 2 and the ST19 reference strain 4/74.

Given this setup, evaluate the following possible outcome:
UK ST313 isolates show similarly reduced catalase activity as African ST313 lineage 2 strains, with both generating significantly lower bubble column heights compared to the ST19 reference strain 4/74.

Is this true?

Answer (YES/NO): YES